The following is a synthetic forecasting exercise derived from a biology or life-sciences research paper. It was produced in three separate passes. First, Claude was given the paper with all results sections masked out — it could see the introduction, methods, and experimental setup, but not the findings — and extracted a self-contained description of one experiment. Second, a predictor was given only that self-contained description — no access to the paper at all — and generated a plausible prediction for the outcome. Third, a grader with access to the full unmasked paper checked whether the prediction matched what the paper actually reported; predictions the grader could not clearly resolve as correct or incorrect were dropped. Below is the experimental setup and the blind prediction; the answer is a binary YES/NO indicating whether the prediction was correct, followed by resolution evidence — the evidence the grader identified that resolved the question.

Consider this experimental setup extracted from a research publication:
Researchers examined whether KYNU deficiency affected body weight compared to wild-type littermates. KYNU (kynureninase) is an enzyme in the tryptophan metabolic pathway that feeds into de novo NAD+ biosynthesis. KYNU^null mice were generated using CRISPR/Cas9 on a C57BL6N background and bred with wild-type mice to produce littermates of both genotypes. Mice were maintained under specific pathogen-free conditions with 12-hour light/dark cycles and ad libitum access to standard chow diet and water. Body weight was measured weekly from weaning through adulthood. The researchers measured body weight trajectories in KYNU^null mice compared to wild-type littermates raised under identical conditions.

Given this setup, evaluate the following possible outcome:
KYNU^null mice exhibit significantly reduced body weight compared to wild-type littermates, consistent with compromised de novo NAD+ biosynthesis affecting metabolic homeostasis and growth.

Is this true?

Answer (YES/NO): NO